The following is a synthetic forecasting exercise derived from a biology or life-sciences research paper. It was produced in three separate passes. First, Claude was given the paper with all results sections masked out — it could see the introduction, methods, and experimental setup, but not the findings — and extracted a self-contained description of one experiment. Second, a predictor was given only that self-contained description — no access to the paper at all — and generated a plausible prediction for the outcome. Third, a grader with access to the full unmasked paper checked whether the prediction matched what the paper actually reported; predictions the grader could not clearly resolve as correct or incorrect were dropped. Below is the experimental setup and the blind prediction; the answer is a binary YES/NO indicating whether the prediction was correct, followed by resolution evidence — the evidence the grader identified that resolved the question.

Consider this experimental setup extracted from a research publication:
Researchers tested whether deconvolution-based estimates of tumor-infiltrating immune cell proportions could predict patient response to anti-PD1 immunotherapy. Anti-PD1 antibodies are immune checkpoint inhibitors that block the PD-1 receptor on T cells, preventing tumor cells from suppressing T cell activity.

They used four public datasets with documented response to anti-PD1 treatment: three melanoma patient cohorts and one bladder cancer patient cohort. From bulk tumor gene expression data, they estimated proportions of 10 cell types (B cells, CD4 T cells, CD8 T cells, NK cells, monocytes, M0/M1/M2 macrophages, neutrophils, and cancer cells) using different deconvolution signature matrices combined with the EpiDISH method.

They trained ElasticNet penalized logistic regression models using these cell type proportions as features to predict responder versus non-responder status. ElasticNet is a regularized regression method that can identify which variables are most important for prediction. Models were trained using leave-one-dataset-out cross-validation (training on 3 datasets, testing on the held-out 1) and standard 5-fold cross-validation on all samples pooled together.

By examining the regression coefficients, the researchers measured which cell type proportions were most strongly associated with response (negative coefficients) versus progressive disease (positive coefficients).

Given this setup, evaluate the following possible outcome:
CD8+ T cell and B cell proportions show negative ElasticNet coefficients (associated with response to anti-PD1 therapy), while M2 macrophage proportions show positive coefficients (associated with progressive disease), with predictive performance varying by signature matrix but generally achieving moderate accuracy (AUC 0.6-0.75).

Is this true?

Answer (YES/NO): NO